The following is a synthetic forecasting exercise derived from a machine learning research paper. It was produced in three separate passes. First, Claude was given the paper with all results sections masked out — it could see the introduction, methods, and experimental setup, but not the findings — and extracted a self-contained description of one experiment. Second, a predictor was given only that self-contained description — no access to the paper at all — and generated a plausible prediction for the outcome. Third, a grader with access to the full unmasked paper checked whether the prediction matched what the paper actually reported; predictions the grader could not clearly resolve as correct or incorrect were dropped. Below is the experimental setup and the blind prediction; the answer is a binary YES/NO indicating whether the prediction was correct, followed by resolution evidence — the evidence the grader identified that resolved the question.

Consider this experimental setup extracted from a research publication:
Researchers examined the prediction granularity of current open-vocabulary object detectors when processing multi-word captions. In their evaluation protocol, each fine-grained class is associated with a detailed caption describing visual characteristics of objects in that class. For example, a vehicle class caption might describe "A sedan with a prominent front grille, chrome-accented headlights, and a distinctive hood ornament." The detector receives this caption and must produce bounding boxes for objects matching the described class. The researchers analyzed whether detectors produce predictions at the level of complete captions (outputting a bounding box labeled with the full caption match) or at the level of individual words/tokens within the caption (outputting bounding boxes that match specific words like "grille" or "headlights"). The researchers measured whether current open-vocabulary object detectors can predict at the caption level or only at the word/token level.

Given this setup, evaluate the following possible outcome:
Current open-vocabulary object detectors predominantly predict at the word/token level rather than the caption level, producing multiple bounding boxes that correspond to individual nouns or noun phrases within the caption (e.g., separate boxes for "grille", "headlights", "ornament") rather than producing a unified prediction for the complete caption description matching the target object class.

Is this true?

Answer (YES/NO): YES